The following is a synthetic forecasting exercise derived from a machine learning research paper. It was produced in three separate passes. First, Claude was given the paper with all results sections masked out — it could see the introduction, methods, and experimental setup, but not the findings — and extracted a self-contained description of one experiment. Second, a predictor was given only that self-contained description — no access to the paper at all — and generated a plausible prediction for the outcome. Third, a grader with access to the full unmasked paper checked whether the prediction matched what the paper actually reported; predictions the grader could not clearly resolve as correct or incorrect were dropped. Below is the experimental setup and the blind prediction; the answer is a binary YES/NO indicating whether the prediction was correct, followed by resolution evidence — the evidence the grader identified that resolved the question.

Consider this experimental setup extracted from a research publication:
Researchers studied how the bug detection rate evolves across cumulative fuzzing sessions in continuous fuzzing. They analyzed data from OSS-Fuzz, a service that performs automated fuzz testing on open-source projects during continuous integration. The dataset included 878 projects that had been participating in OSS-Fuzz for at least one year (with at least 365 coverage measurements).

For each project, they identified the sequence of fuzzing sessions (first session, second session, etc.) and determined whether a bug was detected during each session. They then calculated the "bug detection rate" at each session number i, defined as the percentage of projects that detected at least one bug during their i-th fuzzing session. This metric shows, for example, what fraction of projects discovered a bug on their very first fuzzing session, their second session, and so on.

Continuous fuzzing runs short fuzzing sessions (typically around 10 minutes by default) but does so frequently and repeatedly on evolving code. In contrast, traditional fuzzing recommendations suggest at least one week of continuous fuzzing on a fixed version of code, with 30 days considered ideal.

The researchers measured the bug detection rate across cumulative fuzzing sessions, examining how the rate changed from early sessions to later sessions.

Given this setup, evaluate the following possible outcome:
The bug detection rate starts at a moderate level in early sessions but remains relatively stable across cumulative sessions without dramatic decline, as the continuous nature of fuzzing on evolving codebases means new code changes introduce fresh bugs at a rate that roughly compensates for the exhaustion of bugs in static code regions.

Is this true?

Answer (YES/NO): NO